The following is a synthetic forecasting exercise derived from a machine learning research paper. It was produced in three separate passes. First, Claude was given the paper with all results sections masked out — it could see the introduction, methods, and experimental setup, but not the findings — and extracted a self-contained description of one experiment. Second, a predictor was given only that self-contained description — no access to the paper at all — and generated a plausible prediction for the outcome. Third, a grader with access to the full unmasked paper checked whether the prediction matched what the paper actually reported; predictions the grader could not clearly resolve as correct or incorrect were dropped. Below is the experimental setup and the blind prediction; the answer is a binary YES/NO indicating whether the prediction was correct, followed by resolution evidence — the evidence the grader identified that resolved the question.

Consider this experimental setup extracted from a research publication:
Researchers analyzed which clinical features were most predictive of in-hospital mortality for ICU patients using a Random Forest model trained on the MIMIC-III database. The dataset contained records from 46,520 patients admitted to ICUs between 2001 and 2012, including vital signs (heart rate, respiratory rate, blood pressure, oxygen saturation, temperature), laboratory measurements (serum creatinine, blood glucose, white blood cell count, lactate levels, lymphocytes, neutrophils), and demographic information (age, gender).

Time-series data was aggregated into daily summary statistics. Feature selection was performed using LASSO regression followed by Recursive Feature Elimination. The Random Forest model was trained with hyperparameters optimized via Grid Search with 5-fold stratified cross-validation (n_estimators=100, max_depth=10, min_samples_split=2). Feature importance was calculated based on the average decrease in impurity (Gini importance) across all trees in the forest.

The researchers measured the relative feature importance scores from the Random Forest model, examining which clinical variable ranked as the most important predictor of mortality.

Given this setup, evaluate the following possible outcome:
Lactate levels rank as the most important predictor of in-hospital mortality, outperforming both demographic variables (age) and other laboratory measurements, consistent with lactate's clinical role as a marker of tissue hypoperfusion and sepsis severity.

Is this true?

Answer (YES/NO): NO